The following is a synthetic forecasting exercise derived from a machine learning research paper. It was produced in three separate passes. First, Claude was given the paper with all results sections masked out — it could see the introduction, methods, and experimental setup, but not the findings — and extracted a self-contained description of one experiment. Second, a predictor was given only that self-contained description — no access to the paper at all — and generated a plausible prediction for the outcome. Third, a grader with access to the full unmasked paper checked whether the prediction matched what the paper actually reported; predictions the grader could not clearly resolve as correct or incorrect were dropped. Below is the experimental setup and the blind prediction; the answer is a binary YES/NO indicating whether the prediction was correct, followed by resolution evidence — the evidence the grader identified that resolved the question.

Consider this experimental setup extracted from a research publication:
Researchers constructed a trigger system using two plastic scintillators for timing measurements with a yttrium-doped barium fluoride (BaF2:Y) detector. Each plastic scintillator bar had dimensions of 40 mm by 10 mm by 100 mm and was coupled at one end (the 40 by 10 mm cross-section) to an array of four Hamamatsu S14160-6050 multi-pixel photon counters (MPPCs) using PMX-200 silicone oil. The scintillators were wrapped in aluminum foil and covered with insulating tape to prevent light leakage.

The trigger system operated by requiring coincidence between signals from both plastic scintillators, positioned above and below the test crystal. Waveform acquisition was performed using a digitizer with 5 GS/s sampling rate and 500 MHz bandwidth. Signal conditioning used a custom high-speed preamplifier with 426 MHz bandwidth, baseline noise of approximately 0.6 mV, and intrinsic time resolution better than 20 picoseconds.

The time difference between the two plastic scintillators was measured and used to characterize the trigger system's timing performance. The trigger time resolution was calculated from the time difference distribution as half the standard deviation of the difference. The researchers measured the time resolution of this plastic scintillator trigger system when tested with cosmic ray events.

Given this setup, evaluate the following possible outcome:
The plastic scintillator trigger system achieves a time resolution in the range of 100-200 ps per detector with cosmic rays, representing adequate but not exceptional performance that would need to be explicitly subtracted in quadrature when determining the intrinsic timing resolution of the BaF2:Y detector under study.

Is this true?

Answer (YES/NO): YES